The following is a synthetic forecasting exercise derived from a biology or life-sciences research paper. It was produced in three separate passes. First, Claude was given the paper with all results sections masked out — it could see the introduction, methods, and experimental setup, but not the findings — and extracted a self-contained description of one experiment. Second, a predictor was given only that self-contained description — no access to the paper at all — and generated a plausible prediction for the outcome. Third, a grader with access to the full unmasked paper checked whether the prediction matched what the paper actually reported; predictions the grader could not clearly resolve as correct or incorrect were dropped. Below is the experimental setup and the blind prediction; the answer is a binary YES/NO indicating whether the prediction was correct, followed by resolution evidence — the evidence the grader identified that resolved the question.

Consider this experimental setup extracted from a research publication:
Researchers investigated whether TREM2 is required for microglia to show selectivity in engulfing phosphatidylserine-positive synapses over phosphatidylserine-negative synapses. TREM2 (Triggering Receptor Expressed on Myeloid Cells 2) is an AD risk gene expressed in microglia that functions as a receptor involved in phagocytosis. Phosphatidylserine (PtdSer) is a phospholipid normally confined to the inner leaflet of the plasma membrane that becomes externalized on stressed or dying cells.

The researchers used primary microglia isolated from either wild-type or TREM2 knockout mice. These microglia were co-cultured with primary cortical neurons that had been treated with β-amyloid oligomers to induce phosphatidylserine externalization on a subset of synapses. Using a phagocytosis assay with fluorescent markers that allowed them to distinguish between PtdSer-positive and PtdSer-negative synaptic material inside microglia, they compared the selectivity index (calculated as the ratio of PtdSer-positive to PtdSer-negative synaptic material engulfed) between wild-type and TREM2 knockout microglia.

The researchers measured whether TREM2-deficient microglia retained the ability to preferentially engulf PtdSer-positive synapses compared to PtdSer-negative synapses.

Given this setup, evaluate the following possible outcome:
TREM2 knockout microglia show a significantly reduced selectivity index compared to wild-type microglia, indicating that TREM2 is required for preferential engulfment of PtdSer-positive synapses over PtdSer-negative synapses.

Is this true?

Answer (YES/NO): YES